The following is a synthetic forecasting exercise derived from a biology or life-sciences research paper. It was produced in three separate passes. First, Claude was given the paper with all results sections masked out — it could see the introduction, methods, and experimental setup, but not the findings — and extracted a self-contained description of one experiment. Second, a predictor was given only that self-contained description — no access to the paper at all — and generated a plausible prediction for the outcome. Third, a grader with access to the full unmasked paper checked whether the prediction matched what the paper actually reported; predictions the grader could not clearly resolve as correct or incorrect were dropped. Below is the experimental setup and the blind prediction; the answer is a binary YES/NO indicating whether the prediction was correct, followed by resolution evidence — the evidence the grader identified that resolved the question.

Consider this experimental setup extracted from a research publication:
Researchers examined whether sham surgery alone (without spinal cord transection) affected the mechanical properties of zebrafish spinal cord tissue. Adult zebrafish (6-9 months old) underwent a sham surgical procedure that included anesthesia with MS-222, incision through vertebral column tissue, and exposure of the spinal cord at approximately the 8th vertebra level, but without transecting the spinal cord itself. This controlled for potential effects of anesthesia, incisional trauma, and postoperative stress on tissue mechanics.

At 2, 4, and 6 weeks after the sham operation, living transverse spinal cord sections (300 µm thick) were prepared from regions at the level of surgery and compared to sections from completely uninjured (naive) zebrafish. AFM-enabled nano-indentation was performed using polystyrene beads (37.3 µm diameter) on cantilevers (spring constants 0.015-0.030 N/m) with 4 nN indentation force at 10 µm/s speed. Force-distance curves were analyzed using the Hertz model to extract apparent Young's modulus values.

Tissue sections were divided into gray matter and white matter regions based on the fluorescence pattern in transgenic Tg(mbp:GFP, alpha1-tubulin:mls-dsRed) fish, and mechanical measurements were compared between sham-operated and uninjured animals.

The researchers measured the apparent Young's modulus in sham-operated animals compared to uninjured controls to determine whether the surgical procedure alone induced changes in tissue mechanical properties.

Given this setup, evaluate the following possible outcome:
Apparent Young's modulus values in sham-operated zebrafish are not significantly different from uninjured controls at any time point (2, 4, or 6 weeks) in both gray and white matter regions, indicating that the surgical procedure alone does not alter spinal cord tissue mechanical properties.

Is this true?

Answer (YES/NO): YES